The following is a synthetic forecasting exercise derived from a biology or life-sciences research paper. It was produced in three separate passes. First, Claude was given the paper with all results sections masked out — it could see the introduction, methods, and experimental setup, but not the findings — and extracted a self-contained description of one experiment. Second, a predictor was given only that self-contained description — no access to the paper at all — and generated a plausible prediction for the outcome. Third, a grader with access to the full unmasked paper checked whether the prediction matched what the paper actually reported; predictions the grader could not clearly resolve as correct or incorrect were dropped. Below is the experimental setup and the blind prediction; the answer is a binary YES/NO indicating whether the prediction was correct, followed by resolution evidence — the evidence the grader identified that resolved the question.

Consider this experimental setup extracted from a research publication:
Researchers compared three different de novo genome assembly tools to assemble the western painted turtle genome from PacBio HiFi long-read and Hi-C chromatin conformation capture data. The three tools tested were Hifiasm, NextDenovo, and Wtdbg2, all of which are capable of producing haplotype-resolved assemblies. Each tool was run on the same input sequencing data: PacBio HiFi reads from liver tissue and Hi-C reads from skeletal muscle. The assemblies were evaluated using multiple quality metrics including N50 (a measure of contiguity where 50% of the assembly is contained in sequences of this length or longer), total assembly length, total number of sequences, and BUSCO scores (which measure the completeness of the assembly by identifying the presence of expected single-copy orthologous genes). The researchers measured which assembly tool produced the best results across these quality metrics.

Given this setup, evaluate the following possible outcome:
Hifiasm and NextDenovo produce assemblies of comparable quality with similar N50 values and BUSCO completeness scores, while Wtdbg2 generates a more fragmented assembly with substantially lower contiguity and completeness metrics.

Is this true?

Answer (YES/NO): NO